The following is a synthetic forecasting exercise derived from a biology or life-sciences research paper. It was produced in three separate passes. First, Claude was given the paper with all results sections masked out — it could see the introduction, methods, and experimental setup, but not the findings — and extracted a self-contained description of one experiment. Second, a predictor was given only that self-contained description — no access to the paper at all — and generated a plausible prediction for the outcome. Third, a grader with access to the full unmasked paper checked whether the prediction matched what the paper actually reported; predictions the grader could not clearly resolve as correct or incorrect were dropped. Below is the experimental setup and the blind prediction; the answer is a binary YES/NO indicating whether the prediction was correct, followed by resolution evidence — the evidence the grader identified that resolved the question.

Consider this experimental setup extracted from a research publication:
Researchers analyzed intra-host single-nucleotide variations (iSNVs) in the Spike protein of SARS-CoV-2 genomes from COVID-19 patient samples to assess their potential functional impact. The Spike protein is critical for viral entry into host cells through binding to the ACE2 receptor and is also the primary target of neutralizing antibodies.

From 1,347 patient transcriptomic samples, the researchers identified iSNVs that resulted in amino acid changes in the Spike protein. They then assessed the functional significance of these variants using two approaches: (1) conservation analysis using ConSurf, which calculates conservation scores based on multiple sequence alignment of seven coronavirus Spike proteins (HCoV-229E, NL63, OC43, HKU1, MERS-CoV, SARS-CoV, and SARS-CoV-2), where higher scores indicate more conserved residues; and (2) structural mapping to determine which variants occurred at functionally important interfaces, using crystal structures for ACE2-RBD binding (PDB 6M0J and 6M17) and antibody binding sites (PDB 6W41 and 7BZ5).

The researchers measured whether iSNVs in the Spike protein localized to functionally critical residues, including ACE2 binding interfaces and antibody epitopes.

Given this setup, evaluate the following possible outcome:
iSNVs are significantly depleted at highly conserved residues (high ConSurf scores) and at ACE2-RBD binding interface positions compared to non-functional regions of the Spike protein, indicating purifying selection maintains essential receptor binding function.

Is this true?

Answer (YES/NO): NO